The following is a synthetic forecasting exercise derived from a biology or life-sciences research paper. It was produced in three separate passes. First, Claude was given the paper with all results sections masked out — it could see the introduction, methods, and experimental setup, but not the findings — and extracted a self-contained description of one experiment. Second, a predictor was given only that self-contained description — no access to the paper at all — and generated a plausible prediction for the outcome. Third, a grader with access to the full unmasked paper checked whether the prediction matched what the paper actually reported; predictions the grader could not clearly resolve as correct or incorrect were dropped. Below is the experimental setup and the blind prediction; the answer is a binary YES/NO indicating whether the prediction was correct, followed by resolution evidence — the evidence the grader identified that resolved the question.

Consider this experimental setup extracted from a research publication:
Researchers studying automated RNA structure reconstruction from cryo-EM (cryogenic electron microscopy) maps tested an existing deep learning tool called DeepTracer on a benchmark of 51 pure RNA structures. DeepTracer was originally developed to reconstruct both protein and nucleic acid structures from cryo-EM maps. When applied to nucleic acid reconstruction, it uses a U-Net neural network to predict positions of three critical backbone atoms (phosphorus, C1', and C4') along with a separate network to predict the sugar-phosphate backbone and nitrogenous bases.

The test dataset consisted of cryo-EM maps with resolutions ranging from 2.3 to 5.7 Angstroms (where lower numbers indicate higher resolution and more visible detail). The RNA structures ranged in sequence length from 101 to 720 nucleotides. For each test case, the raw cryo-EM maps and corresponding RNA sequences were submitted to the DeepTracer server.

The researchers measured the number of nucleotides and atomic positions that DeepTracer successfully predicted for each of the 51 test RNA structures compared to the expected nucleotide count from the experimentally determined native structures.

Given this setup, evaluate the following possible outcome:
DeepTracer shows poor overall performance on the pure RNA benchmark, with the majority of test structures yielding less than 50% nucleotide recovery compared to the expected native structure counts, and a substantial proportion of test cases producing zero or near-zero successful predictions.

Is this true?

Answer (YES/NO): YES